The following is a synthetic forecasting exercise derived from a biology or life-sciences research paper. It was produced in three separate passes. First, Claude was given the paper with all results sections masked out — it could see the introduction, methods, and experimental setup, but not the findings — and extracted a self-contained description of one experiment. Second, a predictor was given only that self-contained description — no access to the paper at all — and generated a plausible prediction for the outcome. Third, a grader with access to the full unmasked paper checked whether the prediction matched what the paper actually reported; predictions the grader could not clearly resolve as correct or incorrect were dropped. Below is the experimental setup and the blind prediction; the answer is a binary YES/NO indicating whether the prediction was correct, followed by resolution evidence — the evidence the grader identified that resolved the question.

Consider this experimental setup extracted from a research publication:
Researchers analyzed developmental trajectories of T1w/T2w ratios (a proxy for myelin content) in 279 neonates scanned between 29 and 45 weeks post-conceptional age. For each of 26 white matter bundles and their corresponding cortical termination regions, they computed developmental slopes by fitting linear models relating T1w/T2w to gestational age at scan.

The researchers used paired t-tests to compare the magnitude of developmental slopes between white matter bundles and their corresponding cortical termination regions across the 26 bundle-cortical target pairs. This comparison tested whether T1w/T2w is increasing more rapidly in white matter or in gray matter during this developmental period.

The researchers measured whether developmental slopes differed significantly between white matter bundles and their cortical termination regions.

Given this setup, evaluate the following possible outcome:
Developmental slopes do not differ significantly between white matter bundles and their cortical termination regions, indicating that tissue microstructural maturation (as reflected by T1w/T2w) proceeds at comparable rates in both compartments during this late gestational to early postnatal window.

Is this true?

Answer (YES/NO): NO